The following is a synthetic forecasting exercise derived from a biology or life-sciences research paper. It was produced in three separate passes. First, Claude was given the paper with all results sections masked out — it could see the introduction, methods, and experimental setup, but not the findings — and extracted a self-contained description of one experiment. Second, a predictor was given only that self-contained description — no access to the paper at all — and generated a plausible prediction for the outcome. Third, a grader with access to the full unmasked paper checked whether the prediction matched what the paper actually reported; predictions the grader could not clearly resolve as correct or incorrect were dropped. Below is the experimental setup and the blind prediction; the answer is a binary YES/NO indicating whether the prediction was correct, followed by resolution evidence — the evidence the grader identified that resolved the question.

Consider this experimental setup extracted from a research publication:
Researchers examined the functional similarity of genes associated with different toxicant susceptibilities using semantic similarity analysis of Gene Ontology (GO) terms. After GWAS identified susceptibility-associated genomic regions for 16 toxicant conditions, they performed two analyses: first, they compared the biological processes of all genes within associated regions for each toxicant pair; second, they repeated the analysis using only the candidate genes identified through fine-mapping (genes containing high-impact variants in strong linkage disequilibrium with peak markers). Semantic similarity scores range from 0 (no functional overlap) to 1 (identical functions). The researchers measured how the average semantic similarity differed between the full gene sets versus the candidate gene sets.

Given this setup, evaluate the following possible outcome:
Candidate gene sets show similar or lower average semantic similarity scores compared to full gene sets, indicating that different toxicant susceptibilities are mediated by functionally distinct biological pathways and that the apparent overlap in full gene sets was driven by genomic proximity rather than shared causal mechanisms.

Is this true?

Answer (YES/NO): YES